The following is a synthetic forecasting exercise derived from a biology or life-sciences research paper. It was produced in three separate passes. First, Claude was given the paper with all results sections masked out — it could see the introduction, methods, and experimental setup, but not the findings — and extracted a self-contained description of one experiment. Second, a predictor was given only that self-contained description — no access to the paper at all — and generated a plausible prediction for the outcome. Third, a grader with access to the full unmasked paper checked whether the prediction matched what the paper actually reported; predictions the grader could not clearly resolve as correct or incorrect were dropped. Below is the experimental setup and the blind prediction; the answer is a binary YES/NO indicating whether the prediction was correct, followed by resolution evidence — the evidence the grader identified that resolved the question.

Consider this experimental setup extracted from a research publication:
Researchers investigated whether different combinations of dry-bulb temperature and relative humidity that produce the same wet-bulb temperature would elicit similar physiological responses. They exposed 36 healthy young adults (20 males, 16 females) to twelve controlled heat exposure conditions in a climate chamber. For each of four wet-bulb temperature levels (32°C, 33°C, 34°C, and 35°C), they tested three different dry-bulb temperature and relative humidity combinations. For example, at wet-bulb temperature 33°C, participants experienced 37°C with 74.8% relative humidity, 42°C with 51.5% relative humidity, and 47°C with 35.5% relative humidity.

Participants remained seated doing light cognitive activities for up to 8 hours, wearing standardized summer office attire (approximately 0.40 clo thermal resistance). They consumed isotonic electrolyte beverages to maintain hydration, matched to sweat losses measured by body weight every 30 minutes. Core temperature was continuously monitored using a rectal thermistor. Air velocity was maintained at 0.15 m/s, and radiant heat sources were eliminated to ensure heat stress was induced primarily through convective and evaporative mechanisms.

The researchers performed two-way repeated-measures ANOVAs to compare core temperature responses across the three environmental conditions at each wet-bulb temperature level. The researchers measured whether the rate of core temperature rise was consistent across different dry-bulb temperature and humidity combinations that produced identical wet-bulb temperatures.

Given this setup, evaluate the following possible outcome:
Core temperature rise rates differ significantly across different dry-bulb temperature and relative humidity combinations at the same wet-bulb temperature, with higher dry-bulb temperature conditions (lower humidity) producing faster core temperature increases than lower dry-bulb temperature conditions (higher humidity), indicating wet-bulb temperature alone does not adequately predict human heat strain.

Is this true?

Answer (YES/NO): NO